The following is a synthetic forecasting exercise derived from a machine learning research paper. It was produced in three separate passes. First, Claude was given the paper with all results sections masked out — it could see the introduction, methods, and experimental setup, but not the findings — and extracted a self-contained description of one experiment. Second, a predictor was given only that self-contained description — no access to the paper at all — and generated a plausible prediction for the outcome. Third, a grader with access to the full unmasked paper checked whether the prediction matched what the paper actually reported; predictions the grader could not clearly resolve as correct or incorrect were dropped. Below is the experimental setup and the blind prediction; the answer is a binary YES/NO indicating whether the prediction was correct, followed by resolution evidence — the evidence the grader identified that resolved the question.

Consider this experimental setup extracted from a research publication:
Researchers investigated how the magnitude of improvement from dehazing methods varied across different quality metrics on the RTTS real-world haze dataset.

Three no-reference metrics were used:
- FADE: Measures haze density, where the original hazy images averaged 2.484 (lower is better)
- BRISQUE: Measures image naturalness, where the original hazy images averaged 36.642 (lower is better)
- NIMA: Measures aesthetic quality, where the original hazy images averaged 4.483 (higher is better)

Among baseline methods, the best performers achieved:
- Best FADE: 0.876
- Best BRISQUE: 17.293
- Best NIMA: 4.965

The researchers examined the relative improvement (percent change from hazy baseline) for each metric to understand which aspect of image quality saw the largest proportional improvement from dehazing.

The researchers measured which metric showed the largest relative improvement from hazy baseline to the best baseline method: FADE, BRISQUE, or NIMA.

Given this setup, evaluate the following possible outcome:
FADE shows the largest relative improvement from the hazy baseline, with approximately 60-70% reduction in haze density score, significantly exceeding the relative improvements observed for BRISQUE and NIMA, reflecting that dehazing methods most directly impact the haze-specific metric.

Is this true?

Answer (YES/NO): YES